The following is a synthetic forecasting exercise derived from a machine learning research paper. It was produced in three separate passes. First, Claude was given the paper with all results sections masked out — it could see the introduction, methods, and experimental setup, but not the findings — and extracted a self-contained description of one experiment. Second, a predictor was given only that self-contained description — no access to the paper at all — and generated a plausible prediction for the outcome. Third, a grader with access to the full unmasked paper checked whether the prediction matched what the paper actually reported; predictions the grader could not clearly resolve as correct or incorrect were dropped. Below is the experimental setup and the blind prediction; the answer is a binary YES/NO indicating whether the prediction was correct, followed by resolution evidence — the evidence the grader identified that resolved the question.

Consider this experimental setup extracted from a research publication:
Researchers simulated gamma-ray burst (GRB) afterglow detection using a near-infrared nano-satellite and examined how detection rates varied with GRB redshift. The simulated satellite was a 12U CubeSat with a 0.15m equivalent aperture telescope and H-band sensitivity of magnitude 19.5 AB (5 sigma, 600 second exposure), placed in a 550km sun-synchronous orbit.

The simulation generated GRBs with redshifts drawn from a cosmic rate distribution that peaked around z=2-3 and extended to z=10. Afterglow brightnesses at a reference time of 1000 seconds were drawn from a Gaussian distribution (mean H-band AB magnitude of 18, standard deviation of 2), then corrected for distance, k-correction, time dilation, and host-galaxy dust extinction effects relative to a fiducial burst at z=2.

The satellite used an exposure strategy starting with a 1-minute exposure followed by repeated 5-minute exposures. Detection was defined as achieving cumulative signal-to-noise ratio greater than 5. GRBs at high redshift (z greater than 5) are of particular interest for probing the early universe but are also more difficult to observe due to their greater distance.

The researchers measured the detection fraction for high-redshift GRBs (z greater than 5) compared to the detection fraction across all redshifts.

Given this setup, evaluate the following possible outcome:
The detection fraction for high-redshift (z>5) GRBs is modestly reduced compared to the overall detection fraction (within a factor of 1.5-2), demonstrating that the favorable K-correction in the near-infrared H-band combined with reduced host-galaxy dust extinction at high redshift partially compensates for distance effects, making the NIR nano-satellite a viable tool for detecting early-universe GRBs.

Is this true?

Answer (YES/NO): YES